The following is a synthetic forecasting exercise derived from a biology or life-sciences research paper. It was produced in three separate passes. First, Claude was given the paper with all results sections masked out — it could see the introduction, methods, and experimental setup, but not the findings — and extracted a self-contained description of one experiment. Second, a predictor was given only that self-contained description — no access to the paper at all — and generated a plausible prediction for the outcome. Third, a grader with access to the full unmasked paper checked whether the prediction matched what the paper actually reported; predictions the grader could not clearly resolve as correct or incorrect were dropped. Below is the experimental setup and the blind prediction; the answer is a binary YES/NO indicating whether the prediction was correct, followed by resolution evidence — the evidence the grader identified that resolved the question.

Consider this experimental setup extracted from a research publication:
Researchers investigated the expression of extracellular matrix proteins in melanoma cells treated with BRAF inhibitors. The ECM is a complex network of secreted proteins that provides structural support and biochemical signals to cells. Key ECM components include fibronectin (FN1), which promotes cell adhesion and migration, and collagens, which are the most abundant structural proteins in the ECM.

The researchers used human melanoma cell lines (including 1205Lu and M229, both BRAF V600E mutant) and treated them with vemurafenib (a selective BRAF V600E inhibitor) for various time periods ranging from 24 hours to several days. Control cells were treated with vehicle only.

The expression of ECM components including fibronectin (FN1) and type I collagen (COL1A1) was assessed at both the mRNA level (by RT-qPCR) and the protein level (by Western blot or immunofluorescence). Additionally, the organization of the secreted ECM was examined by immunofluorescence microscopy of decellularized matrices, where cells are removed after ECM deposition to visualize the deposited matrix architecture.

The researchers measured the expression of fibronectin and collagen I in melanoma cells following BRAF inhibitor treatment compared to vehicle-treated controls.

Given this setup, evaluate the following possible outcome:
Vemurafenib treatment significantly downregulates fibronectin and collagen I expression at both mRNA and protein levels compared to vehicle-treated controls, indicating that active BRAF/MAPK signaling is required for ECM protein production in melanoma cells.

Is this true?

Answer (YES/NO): NO